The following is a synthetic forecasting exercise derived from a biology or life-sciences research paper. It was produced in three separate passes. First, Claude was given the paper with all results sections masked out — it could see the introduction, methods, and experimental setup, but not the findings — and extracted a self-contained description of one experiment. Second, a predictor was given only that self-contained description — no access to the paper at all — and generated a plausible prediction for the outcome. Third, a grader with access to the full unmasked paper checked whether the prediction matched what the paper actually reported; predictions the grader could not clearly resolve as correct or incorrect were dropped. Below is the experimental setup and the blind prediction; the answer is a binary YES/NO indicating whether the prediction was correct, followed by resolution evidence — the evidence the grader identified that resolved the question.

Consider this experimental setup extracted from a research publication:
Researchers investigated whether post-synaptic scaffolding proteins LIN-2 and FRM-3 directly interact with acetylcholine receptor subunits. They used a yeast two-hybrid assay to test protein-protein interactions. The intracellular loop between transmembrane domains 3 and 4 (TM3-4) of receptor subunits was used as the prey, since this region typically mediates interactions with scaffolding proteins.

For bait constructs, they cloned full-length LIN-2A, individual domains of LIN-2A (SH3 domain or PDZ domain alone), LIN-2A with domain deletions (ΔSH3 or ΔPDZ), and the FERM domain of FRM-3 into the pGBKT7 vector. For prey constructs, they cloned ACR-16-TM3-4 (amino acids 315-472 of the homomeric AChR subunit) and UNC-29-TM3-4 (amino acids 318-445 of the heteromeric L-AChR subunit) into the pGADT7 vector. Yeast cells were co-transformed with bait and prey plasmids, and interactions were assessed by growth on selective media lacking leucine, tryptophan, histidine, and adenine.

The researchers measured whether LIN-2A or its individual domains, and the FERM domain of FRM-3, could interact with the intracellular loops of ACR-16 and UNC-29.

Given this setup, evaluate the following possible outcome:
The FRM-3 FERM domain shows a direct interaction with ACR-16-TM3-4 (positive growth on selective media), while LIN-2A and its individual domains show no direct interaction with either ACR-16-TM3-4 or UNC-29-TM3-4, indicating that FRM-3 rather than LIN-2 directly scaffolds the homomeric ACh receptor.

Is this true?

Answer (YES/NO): NO